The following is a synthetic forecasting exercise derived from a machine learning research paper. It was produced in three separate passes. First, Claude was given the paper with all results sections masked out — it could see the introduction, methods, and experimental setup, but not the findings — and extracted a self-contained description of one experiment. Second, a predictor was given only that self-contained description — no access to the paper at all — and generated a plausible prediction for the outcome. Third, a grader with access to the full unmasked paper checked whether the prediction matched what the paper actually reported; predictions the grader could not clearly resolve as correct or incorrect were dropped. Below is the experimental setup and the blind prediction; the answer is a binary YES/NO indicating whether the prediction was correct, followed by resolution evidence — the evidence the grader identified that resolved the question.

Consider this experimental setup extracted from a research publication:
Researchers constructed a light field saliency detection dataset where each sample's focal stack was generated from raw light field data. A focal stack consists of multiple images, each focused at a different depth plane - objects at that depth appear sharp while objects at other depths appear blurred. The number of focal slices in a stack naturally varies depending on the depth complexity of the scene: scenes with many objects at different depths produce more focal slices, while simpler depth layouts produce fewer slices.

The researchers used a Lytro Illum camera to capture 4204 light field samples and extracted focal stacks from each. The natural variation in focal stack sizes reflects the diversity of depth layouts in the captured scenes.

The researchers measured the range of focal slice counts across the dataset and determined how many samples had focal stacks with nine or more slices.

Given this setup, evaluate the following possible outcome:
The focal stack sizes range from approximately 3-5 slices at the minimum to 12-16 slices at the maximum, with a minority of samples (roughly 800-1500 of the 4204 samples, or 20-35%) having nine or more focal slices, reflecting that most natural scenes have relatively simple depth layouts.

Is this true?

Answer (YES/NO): NO